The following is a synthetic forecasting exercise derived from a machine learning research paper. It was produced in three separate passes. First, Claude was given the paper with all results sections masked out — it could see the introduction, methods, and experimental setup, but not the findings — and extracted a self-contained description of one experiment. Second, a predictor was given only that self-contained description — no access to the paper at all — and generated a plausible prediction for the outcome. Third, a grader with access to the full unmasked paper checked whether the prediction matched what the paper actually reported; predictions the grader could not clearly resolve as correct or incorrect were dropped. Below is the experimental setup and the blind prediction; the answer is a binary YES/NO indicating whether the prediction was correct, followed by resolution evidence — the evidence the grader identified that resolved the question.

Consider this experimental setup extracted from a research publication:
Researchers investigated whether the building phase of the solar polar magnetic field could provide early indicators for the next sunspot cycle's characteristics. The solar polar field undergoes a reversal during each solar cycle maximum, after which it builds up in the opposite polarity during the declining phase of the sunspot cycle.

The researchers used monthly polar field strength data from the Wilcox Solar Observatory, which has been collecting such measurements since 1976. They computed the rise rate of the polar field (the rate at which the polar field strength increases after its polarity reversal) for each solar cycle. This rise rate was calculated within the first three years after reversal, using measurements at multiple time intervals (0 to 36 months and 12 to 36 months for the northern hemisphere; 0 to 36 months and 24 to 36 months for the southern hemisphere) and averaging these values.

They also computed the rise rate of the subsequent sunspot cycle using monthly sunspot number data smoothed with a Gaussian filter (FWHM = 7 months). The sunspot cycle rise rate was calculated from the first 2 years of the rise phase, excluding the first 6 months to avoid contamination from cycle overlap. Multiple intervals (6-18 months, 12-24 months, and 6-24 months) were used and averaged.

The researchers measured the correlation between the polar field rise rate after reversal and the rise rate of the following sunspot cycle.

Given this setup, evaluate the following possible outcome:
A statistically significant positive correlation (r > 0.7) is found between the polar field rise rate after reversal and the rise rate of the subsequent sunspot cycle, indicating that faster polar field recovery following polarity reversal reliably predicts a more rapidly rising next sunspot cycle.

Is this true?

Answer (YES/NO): YES